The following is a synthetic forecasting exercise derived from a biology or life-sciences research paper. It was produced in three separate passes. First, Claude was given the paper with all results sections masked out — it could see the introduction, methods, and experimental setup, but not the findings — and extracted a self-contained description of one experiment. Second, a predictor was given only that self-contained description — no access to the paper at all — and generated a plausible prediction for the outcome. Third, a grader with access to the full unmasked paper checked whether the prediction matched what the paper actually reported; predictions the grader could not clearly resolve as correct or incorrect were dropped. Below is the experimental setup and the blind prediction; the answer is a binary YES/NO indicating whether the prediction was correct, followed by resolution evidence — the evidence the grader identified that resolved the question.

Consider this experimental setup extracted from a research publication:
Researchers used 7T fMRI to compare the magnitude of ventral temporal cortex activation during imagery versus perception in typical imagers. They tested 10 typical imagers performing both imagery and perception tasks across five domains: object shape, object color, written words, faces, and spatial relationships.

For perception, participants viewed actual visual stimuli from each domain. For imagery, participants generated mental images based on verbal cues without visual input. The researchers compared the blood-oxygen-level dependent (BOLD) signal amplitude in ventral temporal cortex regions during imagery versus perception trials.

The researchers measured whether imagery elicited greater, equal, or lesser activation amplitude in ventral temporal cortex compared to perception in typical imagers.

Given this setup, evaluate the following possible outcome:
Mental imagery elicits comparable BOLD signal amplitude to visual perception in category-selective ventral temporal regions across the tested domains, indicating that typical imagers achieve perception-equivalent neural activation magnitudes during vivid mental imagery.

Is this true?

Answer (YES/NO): NO